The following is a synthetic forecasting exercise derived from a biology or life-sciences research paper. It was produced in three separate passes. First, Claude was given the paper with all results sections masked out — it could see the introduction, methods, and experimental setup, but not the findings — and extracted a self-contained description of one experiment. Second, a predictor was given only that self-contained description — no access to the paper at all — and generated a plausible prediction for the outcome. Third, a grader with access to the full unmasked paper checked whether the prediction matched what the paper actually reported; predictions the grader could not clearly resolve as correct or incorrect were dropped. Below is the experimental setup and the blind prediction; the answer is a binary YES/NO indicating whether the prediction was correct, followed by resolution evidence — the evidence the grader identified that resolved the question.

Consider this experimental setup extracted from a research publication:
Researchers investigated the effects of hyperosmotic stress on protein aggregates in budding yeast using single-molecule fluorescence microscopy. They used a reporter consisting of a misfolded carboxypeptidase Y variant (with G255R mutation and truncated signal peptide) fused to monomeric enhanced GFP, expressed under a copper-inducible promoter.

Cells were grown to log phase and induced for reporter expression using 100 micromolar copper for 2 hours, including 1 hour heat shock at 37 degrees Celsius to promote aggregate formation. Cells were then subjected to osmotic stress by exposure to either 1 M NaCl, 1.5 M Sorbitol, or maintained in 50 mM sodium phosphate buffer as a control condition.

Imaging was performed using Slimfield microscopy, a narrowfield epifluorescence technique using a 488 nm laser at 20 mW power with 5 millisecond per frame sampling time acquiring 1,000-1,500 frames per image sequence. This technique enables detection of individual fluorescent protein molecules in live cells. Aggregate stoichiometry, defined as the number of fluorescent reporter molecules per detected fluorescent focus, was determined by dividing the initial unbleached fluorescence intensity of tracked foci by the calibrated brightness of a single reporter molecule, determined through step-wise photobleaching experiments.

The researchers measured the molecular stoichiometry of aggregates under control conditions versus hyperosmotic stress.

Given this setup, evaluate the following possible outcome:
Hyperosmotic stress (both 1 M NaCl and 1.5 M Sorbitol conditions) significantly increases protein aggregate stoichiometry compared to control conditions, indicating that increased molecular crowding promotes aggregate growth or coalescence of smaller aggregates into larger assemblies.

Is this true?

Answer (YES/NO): YES